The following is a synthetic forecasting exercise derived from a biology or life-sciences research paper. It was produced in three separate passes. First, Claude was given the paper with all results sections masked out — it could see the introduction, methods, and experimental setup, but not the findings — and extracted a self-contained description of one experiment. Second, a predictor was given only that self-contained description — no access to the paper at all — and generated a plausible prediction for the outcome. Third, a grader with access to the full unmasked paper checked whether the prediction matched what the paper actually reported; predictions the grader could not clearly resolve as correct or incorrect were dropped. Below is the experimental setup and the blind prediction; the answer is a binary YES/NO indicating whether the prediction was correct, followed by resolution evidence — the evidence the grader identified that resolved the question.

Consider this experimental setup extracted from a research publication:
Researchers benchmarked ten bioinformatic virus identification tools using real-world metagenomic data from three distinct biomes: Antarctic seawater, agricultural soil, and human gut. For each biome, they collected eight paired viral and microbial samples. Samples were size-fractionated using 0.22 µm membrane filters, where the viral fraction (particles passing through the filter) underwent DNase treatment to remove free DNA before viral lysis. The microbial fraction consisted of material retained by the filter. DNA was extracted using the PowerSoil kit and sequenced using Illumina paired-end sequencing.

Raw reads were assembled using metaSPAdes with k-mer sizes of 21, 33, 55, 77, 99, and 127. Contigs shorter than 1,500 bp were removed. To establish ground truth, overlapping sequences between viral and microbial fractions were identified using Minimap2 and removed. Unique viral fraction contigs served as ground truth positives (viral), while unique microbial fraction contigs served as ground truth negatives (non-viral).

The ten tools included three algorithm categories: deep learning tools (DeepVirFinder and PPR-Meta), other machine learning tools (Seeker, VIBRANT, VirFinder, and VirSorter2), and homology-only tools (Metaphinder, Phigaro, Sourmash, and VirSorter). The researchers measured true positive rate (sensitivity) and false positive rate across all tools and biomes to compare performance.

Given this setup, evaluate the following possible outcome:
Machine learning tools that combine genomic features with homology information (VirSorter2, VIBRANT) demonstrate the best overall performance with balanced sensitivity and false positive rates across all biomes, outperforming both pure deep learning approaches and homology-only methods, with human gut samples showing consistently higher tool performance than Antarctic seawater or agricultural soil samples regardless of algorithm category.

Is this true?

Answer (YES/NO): NO